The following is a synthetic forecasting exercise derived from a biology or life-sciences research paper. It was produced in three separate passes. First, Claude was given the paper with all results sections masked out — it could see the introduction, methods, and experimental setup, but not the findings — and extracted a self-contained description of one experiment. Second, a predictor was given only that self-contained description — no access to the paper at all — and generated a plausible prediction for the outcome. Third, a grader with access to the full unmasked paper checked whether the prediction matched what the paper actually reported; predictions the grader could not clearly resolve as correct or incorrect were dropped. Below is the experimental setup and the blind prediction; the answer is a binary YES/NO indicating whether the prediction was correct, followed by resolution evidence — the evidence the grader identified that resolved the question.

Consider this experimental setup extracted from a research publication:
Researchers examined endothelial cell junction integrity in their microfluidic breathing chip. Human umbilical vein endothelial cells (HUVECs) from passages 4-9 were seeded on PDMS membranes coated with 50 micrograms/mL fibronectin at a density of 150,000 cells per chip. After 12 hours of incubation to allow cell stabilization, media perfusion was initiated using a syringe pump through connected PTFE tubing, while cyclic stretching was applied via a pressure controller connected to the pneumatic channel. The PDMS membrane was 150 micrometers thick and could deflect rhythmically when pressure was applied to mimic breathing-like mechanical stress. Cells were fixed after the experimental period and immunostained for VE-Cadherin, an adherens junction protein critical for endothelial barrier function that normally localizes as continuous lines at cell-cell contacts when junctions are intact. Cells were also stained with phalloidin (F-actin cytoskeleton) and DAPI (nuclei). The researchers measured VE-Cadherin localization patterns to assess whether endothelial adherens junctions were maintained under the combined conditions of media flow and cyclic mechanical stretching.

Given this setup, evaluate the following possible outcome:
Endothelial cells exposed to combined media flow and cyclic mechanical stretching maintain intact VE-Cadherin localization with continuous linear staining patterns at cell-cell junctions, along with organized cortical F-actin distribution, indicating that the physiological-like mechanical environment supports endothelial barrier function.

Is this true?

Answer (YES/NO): NO